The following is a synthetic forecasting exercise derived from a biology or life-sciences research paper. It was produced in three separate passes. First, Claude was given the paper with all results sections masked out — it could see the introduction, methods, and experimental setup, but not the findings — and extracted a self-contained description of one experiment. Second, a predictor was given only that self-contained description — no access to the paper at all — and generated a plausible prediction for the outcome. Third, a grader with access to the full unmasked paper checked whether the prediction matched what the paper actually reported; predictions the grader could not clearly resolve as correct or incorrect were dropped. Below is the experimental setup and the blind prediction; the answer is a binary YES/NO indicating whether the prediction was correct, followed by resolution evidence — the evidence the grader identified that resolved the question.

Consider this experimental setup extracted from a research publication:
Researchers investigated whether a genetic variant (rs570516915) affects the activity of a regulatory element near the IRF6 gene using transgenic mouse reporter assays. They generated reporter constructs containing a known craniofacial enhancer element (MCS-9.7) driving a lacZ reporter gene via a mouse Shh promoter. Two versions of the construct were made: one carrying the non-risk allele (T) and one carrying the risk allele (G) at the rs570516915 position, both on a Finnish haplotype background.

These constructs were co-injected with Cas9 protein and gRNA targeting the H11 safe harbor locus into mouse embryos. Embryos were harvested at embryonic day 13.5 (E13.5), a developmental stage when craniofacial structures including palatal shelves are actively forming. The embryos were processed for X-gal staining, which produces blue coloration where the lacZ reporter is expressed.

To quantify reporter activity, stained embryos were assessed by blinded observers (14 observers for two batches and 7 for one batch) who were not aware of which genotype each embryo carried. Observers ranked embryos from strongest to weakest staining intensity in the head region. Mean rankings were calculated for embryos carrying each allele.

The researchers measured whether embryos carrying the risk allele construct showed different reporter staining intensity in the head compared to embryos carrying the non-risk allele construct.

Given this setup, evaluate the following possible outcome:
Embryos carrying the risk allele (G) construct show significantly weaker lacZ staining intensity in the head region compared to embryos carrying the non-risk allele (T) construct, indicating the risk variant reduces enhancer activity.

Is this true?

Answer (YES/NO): YES